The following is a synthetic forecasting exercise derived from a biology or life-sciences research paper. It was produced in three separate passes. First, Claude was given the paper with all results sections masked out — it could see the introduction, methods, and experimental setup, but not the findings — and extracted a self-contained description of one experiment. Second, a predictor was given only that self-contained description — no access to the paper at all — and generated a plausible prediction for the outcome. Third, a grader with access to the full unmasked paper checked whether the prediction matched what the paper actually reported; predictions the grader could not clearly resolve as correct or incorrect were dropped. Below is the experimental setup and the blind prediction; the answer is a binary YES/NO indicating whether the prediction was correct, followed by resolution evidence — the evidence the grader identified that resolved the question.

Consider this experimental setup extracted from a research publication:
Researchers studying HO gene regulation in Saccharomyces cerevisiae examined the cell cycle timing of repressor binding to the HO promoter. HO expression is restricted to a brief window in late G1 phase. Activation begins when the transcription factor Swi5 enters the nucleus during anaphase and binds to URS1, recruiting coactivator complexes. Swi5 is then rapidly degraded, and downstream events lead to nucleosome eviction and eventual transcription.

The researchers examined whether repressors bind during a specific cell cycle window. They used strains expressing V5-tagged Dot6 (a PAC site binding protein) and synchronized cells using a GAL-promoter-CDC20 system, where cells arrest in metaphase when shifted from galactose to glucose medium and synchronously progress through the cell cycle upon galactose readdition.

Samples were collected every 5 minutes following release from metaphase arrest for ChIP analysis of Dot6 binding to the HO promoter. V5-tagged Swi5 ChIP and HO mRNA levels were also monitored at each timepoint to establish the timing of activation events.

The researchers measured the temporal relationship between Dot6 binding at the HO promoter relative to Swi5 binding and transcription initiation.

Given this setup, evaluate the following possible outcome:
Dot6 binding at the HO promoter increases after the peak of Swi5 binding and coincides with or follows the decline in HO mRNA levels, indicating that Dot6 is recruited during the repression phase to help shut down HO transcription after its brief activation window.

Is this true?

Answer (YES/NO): NO